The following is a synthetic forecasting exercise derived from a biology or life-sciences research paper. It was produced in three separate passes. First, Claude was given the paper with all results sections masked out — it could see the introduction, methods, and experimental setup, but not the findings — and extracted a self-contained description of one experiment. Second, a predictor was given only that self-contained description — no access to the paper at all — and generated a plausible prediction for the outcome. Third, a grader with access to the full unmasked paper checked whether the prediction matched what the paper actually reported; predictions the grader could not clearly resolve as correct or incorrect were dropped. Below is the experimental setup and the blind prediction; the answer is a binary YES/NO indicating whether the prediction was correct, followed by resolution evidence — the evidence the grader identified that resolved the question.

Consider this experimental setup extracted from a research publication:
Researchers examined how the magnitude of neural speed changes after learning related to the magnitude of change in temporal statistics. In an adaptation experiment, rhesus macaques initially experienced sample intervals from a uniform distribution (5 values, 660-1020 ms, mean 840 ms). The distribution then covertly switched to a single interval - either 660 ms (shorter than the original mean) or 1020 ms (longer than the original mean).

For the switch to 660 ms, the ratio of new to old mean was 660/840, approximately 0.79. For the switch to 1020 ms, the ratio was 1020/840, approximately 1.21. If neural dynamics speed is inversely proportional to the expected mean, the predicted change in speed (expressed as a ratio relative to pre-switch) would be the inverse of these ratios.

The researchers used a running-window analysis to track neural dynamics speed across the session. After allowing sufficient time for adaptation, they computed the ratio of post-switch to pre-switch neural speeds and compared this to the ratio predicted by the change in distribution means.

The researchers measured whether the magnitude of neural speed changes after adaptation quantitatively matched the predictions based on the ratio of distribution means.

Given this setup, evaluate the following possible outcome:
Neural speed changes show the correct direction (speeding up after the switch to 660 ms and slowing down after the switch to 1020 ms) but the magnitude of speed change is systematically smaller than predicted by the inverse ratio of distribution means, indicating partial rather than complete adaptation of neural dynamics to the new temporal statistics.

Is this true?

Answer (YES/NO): NO